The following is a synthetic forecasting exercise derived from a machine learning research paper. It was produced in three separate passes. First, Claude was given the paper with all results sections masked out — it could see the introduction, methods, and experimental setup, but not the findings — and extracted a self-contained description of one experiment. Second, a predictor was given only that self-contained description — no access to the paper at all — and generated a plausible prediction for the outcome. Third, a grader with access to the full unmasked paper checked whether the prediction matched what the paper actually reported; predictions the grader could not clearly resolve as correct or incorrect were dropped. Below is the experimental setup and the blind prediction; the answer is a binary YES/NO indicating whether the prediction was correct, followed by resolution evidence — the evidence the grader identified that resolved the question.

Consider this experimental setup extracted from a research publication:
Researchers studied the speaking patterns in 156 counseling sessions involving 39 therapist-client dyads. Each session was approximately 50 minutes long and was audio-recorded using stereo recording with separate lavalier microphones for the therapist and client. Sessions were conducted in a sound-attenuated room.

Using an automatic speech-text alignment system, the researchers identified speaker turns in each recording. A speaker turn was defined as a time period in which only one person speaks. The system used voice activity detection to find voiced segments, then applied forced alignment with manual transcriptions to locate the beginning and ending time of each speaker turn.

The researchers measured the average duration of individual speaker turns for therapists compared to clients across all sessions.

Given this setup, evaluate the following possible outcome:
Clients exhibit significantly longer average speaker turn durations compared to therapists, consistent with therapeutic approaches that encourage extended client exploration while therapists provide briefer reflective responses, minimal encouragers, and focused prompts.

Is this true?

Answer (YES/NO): YES